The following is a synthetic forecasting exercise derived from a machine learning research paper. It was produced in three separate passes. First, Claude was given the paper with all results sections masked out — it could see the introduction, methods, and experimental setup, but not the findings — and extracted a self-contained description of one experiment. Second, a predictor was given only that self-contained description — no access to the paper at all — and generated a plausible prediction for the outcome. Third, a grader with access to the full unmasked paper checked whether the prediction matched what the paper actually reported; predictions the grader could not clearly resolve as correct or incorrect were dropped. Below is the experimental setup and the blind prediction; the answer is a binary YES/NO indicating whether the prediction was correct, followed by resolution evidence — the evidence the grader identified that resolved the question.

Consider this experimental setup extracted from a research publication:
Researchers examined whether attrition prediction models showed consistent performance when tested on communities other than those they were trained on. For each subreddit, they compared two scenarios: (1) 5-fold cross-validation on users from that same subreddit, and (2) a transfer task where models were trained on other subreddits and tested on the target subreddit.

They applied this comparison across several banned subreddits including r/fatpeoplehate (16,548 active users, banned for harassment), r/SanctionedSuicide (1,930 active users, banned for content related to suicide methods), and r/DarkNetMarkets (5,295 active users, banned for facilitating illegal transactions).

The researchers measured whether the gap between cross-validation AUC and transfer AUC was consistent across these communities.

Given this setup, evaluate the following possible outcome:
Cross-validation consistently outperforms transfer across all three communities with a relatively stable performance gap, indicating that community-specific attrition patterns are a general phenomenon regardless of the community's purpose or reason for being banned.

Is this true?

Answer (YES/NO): NO